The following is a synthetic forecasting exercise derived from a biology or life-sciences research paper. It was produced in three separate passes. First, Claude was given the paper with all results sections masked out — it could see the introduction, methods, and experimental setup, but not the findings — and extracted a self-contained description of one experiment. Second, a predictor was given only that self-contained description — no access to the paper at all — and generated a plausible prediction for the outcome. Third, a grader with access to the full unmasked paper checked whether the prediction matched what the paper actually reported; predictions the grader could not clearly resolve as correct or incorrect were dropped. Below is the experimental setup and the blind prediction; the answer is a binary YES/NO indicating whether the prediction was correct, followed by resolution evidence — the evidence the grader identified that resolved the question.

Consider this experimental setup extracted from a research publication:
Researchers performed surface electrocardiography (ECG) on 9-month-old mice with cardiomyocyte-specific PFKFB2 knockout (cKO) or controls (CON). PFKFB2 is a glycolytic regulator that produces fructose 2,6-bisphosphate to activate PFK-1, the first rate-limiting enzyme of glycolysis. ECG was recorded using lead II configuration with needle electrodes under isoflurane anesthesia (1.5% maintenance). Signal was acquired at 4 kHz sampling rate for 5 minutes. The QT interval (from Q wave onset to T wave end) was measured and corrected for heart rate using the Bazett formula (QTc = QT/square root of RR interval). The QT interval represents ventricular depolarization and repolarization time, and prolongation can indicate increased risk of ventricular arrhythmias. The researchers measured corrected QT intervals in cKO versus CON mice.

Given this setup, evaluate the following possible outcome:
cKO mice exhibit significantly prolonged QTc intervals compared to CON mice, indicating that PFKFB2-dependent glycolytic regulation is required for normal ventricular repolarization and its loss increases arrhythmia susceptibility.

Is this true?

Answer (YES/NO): YES